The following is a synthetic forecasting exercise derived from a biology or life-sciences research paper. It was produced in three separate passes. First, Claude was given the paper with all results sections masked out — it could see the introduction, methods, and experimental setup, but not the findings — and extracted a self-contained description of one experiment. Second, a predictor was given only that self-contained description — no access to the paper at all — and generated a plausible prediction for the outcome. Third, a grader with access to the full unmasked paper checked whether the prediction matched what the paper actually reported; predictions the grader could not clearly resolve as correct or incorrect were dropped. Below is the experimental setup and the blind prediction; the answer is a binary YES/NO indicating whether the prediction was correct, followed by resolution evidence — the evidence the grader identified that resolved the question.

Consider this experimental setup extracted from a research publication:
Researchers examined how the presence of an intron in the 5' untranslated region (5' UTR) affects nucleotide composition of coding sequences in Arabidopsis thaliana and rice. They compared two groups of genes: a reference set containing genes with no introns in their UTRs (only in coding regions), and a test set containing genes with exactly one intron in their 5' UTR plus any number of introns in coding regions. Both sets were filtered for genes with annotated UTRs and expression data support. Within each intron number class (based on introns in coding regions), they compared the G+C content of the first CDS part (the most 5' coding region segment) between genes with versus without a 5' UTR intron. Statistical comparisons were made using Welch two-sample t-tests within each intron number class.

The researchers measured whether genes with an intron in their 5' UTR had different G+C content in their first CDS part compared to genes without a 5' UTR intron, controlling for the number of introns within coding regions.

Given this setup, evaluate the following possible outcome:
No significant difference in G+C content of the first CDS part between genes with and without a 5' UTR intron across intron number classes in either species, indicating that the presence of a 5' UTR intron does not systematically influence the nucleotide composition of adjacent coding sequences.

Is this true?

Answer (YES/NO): NO